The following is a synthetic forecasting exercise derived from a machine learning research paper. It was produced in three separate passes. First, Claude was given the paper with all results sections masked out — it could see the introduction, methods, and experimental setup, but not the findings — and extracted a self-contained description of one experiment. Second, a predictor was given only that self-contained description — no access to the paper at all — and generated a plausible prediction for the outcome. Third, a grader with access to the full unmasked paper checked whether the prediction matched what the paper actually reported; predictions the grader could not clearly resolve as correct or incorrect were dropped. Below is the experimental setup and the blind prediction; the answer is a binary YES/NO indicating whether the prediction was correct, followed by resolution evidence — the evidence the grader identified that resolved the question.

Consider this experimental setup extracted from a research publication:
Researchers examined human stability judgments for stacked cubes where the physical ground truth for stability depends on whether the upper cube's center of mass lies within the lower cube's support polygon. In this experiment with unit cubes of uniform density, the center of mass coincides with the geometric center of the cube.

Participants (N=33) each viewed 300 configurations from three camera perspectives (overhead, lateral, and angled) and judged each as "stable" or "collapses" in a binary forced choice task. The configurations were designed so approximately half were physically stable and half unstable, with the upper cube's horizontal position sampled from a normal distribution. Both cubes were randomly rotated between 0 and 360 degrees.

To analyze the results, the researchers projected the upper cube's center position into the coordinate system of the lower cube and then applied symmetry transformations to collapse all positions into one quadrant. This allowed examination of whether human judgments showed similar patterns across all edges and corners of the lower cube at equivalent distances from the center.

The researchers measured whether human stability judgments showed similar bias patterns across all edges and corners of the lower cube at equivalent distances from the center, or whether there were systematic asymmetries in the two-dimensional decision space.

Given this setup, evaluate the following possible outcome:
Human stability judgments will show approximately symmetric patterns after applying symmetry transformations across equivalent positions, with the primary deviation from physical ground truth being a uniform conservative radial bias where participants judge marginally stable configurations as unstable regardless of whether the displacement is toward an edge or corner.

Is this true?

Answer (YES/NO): NO